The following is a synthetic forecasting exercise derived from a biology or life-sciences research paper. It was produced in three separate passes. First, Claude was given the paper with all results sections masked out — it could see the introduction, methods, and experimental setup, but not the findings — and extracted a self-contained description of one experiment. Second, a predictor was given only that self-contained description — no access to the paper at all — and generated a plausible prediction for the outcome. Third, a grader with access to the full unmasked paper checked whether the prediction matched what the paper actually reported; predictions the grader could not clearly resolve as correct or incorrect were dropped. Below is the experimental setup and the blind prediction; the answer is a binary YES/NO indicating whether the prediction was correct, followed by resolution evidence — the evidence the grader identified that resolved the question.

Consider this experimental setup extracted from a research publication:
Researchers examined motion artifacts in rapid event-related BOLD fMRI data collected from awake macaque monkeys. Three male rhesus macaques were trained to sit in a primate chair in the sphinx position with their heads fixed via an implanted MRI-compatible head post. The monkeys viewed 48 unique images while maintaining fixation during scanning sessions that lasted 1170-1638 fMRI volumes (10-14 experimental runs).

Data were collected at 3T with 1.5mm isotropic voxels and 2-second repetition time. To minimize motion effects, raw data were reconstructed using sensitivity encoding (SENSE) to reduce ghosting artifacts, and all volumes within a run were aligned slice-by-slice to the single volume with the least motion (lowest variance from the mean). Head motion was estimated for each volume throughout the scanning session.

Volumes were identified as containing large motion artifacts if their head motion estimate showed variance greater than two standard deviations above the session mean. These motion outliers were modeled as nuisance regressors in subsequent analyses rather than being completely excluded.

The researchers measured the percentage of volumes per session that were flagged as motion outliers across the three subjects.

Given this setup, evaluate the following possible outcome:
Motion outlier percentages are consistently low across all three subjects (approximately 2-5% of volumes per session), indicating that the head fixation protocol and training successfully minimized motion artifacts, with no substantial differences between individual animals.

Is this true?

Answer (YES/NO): YES